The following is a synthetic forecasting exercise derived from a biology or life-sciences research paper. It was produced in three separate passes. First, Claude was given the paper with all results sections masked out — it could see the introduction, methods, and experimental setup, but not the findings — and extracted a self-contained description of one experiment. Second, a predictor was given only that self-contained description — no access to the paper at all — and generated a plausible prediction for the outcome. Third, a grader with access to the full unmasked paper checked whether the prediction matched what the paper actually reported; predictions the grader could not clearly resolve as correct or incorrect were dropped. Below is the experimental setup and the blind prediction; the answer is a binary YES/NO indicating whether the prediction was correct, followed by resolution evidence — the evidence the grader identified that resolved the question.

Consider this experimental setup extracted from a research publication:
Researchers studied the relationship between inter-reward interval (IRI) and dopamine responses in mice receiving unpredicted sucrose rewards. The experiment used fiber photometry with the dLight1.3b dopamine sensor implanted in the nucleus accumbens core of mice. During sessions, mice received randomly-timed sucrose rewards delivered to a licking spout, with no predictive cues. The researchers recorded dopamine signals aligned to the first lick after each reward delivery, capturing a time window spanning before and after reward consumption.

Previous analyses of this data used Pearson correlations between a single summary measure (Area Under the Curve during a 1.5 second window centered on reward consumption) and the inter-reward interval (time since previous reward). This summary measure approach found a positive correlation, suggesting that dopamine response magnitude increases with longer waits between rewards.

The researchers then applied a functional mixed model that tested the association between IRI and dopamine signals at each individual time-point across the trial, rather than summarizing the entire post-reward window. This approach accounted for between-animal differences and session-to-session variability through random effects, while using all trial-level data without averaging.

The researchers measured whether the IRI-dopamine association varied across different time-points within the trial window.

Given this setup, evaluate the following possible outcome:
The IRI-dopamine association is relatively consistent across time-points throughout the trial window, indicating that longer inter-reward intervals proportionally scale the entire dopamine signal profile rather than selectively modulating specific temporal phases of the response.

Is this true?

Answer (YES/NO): NO